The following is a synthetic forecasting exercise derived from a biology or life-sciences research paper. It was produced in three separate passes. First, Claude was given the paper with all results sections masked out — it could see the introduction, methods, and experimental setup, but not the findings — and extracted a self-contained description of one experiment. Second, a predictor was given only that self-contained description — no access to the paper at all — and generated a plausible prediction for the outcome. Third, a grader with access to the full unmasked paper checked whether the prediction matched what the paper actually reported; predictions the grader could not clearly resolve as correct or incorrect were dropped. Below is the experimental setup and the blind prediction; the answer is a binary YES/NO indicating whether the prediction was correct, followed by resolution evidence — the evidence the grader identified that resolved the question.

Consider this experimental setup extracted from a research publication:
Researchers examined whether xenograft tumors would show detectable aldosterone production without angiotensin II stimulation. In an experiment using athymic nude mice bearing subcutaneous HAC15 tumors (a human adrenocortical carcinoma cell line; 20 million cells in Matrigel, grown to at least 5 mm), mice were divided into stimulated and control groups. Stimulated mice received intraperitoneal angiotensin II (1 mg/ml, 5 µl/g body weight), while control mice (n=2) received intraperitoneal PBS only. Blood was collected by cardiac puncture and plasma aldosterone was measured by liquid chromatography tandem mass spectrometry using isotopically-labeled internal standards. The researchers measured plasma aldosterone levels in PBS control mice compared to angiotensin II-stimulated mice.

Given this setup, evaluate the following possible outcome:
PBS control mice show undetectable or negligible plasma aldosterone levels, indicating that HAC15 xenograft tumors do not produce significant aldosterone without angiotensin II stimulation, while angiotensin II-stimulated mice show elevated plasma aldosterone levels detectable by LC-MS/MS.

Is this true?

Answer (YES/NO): YES